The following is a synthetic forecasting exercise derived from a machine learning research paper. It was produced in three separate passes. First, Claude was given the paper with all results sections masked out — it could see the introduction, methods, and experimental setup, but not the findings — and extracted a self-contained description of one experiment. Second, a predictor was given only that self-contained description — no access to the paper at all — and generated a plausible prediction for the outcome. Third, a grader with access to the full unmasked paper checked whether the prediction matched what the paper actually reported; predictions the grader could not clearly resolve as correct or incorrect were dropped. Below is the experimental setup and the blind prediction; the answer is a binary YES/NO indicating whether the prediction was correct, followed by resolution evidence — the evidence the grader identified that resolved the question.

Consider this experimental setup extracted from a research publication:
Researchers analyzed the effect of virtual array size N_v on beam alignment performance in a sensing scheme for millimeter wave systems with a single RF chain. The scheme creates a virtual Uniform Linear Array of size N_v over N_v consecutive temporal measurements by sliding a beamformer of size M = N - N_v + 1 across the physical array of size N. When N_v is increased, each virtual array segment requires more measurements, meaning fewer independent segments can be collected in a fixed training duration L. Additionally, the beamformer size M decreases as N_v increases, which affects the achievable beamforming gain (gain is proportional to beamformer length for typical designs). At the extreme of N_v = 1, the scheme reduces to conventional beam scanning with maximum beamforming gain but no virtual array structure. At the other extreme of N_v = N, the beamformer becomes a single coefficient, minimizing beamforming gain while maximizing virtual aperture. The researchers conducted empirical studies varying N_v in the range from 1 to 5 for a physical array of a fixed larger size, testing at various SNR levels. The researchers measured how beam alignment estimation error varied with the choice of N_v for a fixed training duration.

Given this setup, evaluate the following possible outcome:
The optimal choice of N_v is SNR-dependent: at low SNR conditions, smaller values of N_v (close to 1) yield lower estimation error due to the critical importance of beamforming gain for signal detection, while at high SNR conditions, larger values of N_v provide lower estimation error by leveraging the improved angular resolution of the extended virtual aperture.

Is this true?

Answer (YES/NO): NO